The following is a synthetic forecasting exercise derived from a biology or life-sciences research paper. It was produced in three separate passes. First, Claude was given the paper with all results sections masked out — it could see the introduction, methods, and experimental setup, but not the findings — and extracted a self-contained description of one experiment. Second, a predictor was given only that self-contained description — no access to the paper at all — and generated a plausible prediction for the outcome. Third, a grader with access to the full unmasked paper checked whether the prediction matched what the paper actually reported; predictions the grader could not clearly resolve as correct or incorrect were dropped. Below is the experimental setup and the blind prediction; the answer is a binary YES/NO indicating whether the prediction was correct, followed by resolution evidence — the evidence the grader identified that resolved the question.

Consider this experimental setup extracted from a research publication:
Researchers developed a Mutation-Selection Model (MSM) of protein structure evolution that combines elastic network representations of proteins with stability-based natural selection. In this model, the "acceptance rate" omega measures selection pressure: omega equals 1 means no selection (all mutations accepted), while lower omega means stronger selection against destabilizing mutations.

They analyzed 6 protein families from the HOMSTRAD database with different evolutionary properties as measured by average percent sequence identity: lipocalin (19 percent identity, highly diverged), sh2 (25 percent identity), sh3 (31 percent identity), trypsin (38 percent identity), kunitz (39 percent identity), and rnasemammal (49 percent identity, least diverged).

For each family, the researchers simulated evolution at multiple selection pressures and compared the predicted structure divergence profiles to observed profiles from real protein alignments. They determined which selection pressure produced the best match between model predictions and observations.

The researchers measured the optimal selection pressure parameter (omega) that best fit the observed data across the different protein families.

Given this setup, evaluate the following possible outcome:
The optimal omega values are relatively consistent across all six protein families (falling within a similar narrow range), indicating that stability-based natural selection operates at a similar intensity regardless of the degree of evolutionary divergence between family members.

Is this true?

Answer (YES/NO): NO